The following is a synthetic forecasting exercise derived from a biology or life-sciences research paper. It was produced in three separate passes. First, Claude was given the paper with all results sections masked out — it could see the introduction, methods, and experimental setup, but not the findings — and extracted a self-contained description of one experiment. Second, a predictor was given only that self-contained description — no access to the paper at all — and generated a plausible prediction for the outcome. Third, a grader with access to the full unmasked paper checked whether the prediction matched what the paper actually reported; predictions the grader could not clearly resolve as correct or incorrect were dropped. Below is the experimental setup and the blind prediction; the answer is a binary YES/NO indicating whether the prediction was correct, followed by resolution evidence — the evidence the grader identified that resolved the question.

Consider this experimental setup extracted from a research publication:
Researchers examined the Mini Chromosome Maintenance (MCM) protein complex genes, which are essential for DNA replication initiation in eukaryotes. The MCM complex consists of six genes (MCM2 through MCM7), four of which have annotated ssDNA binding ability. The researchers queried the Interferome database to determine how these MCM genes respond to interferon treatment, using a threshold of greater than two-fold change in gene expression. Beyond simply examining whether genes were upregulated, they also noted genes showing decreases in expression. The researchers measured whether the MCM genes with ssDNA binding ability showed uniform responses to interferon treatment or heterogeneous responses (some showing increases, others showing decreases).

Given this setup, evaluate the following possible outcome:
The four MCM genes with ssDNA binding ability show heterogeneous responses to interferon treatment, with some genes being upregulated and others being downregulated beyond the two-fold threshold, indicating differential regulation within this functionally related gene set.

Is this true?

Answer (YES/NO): YES